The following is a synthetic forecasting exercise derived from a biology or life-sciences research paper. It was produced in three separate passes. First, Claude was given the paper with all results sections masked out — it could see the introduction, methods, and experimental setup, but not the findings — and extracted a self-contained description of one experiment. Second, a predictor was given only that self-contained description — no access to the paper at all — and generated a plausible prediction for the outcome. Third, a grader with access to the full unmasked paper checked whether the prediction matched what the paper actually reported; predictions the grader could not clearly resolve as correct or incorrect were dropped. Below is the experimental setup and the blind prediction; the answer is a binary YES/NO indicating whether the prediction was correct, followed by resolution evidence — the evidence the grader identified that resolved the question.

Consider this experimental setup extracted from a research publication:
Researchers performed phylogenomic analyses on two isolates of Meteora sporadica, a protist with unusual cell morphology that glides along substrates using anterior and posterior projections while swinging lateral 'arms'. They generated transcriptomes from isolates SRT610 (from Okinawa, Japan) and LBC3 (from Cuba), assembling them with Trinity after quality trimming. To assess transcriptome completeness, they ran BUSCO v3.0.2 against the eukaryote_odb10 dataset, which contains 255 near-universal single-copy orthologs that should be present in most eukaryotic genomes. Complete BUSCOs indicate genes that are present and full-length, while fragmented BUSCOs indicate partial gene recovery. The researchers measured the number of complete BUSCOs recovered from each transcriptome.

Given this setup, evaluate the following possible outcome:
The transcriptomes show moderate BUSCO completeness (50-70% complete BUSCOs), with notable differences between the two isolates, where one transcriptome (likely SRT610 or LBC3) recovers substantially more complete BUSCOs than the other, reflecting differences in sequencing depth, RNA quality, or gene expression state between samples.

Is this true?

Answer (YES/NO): NO